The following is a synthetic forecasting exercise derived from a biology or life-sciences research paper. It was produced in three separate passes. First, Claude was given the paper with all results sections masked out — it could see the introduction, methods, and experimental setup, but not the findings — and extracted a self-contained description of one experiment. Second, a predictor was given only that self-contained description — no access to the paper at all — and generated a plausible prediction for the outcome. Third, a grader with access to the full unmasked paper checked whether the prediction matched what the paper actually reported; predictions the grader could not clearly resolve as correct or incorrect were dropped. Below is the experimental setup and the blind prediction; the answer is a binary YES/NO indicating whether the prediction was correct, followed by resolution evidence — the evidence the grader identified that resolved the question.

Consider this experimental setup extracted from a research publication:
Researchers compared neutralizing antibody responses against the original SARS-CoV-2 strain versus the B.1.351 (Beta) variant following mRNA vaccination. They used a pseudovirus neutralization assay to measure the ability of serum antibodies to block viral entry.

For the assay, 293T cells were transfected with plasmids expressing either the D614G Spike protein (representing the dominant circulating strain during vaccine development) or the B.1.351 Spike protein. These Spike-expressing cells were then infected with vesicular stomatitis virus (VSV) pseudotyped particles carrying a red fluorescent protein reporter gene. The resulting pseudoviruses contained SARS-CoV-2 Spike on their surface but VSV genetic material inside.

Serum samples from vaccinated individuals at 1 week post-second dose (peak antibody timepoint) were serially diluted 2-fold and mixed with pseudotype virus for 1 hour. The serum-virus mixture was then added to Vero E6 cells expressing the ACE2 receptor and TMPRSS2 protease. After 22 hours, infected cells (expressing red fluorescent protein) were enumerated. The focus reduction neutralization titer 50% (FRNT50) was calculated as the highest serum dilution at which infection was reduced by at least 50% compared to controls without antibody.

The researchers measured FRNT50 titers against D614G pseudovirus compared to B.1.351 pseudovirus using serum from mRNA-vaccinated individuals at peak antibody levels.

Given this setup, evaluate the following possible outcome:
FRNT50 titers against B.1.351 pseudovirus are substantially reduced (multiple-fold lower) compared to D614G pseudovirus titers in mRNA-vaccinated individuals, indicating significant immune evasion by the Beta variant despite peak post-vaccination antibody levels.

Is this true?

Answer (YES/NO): YES